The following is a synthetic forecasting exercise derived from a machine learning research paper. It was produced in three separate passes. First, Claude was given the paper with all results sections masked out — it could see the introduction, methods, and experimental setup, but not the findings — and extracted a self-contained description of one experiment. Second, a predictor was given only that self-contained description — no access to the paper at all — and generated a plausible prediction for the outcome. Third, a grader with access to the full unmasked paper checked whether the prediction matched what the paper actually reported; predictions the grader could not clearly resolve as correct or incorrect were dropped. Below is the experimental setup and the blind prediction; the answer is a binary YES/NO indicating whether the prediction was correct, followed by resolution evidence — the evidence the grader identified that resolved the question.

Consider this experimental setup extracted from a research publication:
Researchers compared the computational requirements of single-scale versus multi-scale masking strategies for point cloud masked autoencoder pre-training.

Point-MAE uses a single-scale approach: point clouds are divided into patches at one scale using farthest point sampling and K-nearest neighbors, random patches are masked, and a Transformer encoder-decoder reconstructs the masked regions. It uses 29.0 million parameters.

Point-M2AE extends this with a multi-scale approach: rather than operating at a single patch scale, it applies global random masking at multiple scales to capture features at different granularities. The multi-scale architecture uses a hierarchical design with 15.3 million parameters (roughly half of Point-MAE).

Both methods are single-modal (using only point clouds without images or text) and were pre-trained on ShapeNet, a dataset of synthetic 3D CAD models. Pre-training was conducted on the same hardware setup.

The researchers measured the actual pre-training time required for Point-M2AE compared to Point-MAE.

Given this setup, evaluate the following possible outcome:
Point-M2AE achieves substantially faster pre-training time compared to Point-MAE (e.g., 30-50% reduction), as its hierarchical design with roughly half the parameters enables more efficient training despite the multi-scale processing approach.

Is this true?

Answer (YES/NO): NO